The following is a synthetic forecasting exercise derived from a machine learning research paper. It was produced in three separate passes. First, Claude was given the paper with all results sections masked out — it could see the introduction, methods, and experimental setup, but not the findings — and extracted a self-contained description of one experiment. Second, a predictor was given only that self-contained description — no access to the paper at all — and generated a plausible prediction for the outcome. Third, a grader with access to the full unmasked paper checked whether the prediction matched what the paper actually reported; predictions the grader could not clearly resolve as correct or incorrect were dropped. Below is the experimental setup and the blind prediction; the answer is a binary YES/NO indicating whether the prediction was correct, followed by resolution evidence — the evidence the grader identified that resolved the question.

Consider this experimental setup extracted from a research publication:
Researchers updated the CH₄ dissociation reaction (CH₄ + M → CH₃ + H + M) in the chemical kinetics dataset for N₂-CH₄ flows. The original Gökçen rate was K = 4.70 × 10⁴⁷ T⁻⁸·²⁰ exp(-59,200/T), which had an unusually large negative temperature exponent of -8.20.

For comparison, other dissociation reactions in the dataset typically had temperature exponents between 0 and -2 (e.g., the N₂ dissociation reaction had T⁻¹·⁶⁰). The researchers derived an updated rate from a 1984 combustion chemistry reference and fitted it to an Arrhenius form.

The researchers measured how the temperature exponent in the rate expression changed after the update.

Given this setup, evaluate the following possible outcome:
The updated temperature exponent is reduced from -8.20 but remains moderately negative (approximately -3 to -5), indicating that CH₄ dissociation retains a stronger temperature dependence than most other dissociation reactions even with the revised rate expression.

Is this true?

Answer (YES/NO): NO